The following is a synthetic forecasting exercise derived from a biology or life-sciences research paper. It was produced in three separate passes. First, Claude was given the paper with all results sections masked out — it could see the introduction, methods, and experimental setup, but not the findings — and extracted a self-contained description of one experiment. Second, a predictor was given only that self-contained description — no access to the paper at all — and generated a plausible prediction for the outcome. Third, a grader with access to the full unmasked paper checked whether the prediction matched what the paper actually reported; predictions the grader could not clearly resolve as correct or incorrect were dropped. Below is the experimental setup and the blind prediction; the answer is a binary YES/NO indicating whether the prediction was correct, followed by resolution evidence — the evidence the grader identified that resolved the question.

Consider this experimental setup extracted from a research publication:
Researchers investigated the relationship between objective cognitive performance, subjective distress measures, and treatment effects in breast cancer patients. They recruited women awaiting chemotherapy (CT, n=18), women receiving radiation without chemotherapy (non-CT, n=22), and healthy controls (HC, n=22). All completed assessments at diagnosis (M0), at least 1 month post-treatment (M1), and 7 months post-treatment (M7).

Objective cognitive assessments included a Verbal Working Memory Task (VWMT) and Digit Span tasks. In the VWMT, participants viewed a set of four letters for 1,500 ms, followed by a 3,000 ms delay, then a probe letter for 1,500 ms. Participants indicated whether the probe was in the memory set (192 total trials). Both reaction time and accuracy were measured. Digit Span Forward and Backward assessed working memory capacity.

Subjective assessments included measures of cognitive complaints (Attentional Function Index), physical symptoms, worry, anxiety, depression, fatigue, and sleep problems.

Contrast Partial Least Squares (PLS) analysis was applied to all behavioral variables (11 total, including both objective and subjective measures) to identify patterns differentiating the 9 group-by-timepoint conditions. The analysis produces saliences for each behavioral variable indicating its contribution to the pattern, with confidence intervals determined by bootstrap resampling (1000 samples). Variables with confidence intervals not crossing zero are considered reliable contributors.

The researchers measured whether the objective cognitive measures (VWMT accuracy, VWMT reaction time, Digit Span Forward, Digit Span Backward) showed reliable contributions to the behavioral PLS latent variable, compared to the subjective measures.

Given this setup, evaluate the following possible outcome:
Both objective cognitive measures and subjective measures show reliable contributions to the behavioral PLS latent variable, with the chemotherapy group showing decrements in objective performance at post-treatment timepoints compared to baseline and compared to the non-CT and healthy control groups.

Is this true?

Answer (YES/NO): YES